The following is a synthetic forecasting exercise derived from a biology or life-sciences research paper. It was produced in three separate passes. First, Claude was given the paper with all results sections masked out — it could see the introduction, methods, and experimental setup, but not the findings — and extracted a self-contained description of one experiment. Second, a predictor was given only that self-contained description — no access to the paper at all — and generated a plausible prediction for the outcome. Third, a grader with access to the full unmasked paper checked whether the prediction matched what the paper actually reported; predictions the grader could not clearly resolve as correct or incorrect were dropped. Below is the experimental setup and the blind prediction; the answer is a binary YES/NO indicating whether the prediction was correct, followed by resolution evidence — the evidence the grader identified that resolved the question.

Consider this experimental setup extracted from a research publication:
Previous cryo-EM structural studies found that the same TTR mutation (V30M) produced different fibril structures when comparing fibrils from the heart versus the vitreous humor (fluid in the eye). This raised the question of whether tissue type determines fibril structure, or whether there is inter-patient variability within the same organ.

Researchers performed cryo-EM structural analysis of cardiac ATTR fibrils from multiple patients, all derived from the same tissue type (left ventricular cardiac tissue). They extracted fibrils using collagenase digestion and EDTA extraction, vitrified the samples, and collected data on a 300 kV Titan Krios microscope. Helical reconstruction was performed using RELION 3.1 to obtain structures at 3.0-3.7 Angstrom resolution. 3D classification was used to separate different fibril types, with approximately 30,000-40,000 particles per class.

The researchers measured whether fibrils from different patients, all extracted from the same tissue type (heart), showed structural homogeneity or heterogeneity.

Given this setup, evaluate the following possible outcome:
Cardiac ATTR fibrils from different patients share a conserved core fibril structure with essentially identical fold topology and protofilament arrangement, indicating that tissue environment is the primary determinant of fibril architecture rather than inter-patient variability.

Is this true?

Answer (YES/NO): NO